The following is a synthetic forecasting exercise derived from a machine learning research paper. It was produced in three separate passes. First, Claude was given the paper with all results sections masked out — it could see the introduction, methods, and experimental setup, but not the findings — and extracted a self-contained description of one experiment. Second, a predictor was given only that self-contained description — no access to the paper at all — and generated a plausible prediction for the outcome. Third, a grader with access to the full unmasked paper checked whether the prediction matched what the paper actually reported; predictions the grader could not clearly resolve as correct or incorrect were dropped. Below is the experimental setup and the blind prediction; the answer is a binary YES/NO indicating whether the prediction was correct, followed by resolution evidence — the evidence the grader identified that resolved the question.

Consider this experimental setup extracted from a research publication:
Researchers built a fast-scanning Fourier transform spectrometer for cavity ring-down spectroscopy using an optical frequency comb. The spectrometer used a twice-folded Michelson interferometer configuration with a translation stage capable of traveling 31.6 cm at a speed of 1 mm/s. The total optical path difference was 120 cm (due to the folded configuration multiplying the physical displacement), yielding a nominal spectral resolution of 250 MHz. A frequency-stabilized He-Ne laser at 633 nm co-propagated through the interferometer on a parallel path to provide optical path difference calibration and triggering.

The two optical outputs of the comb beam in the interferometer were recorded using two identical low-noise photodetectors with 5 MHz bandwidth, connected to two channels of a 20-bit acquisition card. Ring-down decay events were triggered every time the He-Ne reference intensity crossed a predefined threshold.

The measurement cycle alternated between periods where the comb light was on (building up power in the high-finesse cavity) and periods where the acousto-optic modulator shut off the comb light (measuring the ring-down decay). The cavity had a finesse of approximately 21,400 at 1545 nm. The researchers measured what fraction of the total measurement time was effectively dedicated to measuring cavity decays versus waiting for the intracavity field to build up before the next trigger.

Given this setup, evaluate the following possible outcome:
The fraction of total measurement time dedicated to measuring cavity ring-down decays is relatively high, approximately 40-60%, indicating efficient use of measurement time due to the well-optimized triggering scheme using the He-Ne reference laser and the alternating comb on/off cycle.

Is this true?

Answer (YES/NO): YES